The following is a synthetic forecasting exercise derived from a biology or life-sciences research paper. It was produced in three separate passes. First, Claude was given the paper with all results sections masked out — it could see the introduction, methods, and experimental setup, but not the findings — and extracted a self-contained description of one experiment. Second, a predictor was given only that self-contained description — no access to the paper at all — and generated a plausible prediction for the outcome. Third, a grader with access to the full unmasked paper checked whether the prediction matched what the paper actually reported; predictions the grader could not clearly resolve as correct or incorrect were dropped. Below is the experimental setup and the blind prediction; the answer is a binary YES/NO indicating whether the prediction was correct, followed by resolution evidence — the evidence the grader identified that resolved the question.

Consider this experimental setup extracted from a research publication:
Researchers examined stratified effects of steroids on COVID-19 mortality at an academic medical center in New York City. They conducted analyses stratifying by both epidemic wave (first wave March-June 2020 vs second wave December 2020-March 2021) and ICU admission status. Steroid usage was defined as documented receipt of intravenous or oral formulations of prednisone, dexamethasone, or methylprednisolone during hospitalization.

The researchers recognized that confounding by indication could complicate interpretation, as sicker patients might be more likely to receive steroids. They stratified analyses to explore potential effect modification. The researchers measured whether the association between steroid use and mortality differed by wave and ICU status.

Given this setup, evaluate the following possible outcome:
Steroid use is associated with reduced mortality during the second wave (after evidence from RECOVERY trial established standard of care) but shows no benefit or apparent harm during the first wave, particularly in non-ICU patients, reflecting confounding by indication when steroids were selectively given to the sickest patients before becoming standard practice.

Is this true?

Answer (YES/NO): NO